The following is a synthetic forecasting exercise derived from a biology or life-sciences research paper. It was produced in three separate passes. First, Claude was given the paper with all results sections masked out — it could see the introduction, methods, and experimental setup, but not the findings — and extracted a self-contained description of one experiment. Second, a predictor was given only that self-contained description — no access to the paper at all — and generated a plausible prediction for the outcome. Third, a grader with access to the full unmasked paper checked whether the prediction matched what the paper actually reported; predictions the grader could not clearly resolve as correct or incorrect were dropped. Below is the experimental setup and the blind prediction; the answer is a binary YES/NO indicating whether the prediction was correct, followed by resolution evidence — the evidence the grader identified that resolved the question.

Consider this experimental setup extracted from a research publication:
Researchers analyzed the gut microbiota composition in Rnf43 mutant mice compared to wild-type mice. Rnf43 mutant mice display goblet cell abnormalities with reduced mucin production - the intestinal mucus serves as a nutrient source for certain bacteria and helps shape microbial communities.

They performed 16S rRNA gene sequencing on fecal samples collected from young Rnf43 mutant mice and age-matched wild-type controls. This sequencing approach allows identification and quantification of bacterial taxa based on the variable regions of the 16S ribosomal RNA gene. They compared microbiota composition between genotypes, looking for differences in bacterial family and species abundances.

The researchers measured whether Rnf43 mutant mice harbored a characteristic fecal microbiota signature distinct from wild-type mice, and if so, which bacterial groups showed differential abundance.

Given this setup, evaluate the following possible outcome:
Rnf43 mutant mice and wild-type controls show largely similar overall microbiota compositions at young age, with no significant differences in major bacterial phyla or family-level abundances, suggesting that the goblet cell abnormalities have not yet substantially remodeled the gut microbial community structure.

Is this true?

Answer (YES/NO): NO